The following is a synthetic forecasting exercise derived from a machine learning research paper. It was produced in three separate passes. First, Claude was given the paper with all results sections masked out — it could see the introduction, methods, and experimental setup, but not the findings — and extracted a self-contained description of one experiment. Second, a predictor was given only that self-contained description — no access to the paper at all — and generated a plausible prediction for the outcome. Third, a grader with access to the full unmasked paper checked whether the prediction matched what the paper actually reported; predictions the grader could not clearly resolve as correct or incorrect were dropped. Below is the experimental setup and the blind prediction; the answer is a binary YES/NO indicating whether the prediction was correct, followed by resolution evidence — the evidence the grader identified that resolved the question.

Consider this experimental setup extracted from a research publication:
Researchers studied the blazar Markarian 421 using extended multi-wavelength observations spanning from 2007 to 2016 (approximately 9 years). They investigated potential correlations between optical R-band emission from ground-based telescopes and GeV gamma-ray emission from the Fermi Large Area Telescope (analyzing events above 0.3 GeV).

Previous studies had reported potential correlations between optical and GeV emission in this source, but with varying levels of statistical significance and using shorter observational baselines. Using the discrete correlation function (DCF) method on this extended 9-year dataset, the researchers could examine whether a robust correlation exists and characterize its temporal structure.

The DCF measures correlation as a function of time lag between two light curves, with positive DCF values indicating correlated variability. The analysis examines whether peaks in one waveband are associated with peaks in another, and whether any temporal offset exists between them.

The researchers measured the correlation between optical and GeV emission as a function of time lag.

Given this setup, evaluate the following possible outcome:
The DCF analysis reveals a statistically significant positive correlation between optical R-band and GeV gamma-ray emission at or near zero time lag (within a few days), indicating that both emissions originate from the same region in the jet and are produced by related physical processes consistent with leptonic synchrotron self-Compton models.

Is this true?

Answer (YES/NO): YES